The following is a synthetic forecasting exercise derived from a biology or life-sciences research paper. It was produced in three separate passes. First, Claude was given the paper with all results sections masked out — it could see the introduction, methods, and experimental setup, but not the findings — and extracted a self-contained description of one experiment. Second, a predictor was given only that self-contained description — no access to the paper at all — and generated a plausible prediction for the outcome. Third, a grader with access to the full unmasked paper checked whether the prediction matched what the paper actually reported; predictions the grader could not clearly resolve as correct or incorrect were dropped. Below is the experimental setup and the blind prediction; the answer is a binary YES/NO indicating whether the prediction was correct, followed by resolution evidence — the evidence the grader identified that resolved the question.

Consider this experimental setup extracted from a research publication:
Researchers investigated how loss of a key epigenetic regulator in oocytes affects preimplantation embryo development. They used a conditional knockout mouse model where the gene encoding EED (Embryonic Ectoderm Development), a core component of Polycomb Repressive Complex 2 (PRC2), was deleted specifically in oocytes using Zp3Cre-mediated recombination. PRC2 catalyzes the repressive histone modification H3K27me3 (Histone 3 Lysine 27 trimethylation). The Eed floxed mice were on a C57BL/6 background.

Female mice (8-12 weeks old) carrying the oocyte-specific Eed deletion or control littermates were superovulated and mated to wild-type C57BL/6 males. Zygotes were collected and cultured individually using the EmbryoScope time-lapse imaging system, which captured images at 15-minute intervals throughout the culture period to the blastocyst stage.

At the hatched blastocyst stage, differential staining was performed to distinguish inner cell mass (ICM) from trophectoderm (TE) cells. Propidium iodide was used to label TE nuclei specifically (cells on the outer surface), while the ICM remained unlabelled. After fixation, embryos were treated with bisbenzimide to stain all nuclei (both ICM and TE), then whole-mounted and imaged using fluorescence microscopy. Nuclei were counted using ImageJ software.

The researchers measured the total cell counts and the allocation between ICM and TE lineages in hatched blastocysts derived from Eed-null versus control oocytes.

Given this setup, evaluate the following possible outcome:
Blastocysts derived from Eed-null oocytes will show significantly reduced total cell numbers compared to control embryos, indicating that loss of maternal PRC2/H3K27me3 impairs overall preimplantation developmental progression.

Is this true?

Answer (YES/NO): YES